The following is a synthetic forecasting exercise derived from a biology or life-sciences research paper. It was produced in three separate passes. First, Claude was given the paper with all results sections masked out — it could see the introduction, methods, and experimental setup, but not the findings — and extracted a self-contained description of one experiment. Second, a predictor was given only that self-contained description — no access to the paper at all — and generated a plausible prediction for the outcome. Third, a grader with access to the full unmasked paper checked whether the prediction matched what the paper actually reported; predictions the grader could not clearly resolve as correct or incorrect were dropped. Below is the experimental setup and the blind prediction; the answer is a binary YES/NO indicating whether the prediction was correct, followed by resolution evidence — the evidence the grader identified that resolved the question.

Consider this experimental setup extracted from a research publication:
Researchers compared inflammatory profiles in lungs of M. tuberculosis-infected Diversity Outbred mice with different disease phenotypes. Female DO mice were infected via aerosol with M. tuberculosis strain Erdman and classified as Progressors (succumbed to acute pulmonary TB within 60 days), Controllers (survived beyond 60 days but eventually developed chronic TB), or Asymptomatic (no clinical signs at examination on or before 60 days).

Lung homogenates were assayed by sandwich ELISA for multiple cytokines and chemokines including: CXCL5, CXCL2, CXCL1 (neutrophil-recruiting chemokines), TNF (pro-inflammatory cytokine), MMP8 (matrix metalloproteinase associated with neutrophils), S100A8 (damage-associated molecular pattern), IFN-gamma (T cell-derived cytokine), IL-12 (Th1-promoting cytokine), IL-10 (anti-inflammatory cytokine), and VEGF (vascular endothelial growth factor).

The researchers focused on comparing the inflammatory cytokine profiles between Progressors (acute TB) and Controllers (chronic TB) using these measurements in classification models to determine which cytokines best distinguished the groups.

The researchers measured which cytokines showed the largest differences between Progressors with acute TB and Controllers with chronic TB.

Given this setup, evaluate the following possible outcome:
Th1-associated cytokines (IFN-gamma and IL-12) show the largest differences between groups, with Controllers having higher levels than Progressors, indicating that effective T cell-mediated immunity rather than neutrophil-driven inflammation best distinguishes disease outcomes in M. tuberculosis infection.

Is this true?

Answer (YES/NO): NO